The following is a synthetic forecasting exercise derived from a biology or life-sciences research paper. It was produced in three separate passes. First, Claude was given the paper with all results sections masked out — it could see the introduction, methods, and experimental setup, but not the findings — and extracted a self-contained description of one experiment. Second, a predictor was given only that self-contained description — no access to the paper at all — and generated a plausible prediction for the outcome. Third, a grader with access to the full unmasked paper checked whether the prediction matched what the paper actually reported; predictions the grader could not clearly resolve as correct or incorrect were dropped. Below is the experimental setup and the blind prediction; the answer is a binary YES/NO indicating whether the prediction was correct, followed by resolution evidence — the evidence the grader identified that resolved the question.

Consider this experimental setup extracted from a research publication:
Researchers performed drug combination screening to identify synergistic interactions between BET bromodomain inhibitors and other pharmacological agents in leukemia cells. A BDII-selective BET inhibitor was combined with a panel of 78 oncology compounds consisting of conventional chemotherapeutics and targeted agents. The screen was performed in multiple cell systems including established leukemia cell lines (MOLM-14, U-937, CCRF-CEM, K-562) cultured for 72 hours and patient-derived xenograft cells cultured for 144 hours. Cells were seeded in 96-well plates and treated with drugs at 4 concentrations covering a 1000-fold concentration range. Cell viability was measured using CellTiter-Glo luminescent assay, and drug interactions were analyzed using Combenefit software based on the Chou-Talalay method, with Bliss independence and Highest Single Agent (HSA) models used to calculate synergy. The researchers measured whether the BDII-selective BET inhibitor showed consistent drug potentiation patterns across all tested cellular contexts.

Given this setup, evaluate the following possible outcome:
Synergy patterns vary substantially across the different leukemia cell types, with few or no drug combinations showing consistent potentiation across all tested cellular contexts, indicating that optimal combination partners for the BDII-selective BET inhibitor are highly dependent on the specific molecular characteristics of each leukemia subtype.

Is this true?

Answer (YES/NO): YES